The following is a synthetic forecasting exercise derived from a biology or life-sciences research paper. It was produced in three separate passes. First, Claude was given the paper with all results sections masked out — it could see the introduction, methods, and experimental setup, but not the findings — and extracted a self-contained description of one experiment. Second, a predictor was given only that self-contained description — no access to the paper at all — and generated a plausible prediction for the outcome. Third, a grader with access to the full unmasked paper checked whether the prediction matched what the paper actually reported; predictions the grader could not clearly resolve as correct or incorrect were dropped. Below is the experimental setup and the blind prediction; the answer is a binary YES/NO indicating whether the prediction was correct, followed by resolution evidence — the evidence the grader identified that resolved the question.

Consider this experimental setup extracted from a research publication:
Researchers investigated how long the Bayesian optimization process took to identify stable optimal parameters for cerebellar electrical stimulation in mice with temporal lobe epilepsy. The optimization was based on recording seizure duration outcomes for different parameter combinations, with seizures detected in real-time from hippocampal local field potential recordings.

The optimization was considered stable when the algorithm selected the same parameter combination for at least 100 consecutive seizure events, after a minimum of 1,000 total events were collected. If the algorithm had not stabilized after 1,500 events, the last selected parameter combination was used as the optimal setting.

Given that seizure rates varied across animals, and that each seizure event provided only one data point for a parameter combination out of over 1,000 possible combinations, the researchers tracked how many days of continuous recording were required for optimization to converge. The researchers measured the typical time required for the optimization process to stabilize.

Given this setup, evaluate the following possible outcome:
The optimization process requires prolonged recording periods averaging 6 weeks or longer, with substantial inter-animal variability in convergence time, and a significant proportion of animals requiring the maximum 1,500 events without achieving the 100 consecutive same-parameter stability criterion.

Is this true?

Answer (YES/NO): NO